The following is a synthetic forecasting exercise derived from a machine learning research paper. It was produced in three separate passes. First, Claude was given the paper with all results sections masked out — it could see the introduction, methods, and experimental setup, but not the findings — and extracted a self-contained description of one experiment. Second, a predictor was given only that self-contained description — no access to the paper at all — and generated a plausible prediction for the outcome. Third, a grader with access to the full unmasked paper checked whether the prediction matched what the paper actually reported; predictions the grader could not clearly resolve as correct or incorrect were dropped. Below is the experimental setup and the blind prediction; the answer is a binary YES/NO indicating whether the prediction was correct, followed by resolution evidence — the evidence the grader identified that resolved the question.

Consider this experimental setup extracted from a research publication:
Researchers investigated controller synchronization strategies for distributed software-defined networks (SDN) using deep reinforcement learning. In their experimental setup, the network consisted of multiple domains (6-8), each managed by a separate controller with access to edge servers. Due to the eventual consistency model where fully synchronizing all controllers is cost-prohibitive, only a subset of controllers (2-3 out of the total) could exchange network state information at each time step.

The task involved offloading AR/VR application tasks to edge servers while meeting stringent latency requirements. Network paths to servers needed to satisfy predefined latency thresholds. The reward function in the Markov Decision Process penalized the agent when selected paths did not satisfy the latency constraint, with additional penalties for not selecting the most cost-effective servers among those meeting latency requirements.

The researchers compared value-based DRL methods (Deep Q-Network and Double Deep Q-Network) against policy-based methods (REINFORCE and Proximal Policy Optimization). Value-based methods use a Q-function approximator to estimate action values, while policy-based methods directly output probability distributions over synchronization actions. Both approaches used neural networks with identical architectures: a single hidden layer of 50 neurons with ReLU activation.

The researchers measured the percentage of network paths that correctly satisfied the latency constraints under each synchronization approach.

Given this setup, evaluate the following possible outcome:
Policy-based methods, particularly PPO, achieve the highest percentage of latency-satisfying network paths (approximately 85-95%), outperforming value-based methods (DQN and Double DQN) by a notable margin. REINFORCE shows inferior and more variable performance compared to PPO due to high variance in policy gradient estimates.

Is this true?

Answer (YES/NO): NO